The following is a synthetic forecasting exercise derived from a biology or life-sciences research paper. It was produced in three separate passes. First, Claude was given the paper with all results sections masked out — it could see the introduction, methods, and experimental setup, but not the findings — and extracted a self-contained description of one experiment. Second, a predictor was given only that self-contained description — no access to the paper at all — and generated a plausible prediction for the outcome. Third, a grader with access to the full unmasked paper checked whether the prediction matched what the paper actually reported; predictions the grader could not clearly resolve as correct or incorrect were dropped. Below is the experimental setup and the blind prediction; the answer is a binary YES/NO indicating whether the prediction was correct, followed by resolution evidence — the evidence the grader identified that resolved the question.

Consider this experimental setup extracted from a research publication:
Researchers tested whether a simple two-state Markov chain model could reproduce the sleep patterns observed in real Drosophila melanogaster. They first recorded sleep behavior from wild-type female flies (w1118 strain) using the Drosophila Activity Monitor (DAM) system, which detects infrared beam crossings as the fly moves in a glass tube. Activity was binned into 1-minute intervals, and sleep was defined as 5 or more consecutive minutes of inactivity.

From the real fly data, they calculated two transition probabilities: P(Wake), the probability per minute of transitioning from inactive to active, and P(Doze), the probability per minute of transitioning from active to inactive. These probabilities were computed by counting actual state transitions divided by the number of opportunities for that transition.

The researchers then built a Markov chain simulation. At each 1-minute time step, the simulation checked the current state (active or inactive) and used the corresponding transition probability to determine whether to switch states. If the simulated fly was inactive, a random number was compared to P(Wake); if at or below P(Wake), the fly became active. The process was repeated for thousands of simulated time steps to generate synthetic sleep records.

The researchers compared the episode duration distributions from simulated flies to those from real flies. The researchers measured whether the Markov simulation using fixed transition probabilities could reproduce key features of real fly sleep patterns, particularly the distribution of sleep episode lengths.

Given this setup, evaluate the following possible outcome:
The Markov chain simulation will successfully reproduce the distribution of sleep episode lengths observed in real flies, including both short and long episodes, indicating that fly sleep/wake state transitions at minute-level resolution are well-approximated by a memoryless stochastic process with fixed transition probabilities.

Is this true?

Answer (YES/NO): NO